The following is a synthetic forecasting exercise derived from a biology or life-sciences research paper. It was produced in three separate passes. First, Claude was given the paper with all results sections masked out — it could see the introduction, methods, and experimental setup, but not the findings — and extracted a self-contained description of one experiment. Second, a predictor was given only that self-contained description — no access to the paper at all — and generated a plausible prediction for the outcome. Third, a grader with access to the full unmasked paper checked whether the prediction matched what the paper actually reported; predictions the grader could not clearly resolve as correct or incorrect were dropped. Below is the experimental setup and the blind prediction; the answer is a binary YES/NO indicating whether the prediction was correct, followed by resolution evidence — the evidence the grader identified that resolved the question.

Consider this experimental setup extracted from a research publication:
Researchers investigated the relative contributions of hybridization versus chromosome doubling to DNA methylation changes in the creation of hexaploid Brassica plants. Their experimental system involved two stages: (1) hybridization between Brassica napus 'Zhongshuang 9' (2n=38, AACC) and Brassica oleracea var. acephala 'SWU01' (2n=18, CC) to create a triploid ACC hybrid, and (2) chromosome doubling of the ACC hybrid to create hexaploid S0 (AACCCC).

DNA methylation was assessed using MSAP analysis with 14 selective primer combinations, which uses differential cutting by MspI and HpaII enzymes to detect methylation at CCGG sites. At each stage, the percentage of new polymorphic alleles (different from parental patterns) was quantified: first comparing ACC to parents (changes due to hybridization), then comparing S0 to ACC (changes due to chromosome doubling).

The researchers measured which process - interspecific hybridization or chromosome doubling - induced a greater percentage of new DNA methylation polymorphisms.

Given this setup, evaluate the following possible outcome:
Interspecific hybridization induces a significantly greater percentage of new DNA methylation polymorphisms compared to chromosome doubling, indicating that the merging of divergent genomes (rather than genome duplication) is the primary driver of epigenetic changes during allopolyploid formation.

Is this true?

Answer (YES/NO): NO